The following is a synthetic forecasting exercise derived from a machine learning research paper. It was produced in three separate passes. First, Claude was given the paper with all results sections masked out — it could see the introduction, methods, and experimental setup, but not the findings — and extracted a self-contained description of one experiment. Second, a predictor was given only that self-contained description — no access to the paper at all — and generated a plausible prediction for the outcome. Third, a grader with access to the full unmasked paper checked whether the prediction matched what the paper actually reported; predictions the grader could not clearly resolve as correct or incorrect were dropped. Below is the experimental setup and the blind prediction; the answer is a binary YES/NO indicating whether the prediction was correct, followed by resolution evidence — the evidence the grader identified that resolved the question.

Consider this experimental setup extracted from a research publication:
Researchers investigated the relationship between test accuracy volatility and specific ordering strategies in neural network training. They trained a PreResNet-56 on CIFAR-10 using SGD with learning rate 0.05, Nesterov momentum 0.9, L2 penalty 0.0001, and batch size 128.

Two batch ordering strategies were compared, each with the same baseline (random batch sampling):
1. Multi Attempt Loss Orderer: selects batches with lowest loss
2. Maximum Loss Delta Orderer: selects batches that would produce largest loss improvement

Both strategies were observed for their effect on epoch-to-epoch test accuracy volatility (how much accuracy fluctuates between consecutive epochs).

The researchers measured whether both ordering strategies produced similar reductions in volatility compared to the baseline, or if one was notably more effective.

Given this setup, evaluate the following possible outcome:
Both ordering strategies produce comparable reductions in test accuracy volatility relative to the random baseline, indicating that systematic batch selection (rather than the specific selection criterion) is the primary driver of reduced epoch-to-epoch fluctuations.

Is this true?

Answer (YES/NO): NO